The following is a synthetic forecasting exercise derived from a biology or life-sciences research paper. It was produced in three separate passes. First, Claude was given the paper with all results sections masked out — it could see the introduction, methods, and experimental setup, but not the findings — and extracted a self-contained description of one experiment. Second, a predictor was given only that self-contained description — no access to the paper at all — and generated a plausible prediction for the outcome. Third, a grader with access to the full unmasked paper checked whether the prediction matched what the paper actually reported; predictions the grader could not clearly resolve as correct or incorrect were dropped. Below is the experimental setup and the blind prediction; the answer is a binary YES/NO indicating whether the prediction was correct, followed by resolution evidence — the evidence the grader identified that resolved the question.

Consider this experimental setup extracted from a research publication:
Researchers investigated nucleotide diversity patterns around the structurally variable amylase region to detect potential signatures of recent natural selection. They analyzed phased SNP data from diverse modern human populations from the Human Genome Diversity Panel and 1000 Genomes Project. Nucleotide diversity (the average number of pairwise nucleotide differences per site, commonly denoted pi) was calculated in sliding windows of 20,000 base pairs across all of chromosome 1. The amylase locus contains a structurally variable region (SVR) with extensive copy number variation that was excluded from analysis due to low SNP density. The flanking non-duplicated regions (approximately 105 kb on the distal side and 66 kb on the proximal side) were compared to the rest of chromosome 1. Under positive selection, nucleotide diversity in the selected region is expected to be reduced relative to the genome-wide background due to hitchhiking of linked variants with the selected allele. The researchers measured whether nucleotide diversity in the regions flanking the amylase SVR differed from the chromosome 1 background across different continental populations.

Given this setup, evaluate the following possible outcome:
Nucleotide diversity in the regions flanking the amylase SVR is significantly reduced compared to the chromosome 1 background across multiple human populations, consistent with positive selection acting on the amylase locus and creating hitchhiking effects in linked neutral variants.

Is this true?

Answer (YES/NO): YES